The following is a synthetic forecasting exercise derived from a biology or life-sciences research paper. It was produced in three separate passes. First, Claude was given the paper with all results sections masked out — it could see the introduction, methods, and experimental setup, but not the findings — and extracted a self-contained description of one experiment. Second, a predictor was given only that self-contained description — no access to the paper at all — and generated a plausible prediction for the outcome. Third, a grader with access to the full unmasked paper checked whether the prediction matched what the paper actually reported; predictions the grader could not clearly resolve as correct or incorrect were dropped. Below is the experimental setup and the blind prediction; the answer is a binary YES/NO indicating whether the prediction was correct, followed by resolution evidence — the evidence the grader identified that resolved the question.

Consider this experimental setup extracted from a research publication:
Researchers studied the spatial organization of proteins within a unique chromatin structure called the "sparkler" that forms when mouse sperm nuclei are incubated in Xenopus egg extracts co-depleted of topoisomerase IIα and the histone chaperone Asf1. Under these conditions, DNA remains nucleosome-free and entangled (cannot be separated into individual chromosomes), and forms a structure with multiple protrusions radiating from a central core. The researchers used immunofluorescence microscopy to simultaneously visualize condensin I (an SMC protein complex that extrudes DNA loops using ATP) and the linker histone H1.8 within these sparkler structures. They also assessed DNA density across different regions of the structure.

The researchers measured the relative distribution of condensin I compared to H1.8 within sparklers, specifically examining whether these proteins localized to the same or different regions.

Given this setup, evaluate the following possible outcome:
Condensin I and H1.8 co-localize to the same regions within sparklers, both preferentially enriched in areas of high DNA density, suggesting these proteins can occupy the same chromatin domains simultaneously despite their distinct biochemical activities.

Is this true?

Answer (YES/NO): NO